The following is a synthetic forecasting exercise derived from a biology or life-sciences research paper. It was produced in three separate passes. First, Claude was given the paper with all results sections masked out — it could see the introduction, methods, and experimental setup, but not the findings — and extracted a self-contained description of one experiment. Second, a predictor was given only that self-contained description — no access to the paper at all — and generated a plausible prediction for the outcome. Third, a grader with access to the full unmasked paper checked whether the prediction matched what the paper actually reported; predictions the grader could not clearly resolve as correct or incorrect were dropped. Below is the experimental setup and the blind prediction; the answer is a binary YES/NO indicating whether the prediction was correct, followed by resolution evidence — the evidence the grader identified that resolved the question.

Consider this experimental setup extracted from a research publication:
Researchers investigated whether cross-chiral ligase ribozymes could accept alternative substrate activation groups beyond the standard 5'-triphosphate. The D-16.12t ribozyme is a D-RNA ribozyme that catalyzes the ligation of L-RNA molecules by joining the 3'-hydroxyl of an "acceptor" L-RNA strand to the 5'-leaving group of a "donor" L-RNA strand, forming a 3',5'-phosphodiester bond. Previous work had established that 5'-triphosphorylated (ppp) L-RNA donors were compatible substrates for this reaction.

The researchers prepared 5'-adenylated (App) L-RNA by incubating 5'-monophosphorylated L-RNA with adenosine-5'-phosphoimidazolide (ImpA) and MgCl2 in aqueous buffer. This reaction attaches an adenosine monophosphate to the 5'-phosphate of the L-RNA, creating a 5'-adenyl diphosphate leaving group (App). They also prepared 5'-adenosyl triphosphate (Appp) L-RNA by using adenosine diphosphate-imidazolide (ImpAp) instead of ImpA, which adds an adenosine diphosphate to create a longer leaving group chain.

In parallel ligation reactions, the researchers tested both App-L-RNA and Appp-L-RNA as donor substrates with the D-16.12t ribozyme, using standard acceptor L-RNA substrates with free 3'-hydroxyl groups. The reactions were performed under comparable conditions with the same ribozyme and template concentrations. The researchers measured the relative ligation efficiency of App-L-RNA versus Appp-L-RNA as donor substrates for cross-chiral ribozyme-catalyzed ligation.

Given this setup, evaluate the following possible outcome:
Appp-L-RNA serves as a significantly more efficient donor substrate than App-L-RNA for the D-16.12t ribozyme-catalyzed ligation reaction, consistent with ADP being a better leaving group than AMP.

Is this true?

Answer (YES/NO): YES